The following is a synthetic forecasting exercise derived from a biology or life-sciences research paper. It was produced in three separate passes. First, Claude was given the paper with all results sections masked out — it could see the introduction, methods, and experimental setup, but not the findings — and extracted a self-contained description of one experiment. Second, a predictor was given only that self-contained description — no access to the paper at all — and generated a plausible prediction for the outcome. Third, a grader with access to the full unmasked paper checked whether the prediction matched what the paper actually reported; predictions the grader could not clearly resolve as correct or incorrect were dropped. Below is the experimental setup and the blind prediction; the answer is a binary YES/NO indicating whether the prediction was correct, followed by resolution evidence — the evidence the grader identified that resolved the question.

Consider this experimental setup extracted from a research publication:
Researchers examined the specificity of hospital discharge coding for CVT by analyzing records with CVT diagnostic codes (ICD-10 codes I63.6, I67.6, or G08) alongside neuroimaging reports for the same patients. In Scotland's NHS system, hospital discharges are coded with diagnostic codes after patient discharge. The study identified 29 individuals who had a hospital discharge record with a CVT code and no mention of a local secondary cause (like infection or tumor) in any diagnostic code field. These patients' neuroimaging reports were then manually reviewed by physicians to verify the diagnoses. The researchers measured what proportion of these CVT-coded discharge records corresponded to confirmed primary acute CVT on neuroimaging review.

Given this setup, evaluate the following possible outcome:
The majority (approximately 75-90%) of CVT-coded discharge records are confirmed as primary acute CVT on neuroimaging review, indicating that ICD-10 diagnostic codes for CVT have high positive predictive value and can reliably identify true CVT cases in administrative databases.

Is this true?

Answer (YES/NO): NO